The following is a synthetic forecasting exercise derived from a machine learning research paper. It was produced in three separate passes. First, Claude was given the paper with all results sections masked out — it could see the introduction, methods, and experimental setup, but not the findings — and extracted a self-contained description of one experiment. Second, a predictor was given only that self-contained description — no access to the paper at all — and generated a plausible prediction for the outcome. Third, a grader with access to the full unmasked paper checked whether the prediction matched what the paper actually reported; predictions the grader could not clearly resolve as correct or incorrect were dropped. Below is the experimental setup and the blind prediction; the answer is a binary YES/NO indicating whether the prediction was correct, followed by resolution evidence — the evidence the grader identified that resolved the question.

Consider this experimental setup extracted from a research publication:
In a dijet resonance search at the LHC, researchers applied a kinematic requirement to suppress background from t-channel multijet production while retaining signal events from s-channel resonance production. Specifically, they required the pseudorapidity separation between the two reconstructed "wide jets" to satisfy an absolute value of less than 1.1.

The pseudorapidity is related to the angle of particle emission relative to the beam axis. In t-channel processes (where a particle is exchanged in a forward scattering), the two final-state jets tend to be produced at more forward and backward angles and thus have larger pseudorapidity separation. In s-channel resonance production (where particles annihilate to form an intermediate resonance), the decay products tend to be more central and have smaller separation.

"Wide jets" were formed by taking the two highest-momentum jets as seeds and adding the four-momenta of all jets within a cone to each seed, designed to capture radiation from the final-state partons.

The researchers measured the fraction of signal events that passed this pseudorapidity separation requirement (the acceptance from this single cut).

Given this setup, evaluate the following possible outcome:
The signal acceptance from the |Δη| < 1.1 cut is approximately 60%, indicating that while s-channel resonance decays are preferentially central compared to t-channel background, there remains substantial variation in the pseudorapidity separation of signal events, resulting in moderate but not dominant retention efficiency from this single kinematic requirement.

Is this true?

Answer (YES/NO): NO